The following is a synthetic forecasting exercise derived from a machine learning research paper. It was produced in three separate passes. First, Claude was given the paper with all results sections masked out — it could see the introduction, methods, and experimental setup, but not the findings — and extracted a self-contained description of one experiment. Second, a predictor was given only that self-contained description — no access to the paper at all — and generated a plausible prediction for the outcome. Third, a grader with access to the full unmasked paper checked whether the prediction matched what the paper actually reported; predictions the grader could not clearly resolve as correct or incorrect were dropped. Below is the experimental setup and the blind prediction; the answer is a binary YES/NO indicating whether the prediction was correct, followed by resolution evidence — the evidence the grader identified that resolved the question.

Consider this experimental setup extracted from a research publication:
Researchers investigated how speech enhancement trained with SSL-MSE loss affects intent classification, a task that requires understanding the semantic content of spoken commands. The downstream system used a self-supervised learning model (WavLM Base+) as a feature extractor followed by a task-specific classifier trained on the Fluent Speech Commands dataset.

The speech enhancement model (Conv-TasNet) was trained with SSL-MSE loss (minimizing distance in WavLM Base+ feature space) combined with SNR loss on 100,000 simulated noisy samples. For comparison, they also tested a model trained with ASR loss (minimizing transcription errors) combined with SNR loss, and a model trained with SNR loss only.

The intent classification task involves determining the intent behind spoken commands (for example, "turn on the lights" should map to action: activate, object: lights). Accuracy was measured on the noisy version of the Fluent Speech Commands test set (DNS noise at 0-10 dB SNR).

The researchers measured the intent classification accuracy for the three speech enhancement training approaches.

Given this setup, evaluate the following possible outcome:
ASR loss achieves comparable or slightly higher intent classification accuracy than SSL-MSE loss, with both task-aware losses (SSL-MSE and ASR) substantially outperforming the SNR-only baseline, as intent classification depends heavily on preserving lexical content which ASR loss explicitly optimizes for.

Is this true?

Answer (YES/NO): NO